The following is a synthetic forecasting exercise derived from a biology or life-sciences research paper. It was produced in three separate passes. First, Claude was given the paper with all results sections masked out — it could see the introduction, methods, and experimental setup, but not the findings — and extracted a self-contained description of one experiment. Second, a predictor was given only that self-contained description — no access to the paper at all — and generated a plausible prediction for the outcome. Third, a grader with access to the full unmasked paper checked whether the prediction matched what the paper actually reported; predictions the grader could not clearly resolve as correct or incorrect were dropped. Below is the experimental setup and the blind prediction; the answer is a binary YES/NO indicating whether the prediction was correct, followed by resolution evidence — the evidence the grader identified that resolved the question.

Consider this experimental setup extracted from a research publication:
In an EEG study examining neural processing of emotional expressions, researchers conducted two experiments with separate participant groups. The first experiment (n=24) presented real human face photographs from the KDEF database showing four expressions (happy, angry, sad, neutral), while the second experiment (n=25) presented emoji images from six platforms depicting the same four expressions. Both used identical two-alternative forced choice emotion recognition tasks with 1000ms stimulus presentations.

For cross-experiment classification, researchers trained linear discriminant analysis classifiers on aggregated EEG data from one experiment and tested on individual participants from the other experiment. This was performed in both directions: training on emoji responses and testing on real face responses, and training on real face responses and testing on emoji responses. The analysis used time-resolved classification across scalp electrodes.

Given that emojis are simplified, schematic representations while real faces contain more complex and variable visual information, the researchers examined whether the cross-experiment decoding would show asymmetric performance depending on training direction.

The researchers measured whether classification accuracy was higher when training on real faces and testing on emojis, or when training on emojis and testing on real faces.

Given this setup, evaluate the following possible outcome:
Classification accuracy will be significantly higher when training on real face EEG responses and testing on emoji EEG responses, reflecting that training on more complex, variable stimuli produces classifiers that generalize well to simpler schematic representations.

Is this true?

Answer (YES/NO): NO